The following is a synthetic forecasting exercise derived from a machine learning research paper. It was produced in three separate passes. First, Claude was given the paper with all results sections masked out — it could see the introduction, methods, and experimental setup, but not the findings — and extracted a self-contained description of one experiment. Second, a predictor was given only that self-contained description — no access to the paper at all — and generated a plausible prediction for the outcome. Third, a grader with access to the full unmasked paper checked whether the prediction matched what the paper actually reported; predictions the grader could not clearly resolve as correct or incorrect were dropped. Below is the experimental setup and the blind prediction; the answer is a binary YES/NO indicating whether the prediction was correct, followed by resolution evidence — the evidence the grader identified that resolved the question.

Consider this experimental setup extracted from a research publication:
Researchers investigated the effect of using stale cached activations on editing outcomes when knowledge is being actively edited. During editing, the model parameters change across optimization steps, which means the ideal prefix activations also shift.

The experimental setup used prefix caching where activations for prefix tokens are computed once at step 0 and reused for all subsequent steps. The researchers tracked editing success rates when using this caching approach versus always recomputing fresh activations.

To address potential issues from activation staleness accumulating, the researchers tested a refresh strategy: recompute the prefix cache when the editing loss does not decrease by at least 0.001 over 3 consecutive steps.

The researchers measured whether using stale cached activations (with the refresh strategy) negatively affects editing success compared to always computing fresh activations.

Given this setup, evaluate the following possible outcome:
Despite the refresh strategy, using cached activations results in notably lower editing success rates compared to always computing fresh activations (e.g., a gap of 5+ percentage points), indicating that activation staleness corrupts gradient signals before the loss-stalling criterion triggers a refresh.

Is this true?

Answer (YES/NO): NO